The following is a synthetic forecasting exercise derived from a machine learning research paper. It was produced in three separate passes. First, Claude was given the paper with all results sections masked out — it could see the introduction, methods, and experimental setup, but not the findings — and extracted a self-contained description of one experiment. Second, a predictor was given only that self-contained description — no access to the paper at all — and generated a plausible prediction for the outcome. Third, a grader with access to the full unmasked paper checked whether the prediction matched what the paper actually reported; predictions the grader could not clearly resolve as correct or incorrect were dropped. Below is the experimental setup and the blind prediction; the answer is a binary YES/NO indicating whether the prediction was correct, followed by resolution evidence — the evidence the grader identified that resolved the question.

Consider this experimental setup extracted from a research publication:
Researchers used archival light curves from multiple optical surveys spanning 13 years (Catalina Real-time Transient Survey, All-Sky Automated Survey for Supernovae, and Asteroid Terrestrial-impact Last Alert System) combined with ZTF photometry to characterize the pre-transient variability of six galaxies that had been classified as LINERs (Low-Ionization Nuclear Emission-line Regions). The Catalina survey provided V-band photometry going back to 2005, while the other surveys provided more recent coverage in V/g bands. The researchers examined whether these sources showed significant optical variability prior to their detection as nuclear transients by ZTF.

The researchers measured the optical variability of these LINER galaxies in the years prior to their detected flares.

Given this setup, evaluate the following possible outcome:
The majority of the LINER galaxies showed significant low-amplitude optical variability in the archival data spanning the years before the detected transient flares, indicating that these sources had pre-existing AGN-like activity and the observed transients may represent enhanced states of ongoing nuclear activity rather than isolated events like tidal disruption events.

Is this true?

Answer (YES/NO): NO